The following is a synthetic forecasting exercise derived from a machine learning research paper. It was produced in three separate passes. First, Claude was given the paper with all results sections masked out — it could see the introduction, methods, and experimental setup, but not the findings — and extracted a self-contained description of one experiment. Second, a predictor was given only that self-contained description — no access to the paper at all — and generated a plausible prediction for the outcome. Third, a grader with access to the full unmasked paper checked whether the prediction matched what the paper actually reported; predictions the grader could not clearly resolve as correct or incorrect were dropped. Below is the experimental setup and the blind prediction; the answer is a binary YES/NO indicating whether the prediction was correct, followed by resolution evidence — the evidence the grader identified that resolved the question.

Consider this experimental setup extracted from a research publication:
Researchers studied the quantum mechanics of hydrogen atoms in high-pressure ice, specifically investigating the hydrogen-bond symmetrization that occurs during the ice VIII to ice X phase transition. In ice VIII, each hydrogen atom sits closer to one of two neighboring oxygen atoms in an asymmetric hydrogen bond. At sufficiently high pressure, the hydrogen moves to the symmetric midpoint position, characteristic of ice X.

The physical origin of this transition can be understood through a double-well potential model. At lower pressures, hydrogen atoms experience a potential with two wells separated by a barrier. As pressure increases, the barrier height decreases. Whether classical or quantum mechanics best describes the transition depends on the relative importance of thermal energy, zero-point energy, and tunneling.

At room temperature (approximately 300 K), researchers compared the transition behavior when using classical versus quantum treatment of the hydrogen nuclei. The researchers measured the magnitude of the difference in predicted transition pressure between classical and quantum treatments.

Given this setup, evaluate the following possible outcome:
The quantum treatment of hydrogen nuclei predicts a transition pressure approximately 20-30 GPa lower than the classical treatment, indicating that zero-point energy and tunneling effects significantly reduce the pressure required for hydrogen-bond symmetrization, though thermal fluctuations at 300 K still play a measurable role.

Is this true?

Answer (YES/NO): NO